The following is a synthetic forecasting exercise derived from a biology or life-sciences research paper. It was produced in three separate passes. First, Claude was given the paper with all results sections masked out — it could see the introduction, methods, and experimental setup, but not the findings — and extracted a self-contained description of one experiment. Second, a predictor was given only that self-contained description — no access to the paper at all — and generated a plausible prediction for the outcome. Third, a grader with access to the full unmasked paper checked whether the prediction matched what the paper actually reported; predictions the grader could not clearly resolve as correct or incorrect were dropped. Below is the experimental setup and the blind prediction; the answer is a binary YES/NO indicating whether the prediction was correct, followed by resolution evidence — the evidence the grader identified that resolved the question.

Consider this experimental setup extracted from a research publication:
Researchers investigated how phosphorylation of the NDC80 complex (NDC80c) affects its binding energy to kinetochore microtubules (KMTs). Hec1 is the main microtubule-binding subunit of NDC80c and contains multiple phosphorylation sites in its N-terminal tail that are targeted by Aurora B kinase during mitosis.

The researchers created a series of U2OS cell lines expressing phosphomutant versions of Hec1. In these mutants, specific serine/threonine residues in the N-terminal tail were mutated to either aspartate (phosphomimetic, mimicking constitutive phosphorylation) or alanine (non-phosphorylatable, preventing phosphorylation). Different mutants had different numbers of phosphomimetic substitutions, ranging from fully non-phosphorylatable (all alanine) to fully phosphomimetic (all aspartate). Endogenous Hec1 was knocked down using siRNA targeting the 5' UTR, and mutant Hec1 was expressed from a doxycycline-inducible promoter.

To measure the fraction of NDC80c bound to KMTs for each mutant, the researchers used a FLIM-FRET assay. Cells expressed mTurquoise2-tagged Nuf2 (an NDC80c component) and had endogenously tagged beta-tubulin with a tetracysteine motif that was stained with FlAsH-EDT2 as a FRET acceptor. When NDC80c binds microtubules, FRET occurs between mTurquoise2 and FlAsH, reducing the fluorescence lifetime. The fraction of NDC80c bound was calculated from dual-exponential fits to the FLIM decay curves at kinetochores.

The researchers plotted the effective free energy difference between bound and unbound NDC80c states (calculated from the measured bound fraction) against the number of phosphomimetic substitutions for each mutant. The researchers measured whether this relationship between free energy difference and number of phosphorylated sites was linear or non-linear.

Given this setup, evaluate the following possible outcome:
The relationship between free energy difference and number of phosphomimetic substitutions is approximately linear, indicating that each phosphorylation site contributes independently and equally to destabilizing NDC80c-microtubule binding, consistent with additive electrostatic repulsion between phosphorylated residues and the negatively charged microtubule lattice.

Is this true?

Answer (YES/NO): NO